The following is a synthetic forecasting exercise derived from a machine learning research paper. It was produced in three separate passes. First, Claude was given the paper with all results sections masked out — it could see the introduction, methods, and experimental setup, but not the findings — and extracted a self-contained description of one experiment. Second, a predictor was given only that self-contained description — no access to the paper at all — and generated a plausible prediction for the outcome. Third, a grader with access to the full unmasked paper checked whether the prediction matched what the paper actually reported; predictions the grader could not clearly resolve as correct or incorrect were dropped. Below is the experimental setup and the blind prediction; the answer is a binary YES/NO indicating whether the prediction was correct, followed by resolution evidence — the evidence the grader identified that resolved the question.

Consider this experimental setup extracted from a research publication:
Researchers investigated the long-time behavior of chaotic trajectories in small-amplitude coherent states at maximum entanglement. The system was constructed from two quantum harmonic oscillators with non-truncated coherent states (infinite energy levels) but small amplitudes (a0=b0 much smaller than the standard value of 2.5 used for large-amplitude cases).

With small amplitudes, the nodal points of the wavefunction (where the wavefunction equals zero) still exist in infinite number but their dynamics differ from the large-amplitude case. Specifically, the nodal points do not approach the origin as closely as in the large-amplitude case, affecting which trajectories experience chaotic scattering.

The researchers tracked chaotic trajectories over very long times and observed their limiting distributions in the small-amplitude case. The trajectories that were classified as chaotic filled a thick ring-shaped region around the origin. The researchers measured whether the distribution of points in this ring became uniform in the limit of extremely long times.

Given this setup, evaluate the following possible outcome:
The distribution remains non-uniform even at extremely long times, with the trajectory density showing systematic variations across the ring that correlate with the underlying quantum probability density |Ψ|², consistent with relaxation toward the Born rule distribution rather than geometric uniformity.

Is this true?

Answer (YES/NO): NO